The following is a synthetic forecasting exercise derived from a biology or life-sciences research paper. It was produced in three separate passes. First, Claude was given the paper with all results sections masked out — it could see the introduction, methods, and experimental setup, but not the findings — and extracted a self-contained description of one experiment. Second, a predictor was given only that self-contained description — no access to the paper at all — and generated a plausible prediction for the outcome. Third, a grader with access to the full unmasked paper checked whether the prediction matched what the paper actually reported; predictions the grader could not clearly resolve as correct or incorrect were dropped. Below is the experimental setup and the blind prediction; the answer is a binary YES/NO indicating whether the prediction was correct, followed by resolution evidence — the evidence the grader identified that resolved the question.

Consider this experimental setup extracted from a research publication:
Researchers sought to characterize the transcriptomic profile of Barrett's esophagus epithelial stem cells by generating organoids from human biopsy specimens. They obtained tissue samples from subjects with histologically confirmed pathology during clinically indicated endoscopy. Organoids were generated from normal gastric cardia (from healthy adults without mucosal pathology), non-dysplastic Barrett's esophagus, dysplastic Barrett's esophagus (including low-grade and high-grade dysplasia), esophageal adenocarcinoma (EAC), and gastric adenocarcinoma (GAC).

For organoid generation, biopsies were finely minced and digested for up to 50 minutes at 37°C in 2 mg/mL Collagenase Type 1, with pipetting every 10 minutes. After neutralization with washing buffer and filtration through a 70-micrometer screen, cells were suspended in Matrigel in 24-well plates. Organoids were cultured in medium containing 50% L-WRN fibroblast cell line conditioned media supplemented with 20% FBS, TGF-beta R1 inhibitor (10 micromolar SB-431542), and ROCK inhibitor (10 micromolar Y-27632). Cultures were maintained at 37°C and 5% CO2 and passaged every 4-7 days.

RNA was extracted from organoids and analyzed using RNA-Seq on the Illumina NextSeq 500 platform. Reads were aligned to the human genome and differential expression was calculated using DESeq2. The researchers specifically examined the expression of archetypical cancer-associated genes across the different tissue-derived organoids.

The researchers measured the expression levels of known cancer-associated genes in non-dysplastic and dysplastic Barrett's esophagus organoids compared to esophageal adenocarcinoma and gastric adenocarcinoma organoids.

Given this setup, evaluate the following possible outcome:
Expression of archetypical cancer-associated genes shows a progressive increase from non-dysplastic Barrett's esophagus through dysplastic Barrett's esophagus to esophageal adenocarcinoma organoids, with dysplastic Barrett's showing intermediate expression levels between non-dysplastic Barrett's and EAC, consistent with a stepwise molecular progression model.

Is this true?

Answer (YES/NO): NO